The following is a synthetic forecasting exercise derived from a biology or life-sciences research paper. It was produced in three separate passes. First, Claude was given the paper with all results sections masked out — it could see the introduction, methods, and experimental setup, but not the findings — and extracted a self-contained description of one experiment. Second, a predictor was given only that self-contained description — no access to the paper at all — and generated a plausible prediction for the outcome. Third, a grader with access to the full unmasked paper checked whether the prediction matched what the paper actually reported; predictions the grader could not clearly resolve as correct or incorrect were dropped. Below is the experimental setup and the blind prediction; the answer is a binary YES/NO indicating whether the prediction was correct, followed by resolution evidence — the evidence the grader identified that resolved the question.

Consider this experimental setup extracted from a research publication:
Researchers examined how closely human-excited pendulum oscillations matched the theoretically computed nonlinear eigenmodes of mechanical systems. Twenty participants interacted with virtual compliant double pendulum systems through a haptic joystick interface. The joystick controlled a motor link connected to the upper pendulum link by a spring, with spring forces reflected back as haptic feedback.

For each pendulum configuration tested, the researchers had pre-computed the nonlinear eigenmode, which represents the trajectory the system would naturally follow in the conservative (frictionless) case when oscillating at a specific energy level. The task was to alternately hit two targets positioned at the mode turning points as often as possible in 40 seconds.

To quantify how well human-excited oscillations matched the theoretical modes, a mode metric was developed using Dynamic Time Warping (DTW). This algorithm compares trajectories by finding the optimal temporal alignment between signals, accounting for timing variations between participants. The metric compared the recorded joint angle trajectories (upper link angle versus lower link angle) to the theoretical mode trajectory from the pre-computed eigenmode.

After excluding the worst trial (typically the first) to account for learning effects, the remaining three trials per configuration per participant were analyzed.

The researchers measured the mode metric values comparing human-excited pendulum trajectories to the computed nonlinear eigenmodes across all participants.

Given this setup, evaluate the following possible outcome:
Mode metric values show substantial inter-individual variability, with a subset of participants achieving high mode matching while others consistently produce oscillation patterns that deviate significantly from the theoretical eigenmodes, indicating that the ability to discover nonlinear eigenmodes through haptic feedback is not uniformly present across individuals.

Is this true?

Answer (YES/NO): NO